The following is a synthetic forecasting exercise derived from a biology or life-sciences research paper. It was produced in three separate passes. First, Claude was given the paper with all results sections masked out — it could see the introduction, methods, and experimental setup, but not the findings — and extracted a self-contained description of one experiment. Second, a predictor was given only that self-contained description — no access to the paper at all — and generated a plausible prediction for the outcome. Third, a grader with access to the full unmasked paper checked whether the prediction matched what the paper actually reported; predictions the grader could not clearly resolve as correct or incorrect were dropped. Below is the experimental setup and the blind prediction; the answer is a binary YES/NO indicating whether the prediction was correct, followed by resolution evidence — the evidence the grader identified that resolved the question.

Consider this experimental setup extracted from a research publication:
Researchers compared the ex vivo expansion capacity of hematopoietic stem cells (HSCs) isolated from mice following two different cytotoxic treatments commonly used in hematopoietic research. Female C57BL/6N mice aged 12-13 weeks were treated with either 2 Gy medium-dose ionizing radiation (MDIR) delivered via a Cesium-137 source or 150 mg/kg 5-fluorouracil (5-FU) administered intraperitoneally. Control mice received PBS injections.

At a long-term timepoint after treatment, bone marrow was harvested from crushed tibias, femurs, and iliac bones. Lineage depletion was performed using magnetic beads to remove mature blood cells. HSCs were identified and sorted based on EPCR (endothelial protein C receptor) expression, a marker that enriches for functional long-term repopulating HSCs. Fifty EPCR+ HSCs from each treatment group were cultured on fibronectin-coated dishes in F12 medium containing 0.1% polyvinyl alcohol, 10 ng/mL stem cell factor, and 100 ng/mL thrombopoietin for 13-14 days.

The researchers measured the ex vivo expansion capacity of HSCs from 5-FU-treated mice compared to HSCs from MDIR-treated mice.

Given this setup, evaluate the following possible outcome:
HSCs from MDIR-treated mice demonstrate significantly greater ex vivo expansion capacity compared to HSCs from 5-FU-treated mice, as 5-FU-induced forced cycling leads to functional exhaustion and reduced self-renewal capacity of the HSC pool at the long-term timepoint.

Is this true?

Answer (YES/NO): NO